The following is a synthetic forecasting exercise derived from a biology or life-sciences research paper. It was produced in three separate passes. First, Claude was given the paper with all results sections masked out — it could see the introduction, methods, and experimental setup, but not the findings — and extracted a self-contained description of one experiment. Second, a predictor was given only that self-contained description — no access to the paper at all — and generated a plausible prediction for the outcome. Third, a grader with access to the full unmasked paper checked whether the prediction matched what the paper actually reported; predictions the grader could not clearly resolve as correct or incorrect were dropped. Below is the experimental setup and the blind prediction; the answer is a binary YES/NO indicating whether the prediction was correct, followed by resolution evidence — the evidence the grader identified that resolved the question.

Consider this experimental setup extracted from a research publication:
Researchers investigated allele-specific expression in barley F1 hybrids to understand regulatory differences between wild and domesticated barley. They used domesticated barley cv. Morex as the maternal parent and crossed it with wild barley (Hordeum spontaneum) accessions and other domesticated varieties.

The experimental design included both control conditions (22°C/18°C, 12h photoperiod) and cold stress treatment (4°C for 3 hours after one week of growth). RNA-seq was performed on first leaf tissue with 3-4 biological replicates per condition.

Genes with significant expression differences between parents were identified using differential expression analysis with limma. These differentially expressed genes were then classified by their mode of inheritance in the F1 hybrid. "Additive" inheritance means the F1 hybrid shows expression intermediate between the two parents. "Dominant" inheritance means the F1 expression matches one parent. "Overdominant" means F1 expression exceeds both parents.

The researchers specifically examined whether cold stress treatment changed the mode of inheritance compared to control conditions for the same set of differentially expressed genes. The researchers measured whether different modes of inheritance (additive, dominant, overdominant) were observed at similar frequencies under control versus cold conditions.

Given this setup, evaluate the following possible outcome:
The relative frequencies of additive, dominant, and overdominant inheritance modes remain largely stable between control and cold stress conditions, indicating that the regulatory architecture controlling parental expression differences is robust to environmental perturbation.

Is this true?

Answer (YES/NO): YES